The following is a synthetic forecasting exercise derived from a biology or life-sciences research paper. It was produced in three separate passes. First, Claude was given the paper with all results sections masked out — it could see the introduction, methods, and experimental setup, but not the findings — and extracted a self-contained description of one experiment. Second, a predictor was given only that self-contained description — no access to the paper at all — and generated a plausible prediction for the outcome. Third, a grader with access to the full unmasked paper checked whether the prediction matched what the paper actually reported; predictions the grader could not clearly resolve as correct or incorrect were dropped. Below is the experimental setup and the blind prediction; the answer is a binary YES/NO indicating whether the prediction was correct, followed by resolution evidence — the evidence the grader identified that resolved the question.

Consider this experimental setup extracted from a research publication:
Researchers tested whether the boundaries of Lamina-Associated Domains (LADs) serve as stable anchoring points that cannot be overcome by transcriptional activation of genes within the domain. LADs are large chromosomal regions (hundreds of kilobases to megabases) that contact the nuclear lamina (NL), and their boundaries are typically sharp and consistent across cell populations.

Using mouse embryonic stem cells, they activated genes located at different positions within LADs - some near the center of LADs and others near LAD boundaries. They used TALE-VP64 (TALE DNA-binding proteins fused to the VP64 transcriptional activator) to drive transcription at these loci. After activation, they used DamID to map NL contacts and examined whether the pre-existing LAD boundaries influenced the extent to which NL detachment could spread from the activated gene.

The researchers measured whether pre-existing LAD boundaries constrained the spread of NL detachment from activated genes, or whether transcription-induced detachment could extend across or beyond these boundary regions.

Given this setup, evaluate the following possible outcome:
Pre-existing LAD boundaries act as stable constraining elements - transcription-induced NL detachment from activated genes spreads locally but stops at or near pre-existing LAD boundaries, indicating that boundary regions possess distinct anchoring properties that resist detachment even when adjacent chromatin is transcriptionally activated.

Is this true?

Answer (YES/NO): YES